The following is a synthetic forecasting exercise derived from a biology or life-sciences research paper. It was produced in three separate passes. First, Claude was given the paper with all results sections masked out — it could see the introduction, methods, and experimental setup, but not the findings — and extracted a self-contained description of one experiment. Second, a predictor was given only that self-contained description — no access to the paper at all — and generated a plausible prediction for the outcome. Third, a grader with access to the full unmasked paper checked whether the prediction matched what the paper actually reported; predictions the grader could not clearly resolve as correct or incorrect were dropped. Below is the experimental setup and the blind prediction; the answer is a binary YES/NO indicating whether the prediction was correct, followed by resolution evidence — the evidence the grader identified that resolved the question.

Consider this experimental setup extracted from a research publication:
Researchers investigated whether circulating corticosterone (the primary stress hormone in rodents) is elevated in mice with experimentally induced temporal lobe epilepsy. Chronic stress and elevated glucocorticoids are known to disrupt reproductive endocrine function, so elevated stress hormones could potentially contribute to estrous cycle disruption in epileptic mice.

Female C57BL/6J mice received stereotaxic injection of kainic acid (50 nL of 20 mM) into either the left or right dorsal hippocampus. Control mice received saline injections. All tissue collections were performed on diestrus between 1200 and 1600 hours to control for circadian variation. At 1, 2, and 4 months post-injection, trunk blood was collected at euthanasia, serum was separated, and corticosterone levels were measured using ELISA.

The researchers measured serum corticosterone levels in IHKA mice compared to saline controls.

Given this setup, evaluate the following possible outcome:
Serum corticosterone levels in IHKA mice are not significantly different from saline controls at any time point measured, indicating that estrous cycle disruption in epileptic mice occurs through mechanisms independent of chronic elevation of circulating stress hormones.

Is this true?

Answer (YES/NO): YES